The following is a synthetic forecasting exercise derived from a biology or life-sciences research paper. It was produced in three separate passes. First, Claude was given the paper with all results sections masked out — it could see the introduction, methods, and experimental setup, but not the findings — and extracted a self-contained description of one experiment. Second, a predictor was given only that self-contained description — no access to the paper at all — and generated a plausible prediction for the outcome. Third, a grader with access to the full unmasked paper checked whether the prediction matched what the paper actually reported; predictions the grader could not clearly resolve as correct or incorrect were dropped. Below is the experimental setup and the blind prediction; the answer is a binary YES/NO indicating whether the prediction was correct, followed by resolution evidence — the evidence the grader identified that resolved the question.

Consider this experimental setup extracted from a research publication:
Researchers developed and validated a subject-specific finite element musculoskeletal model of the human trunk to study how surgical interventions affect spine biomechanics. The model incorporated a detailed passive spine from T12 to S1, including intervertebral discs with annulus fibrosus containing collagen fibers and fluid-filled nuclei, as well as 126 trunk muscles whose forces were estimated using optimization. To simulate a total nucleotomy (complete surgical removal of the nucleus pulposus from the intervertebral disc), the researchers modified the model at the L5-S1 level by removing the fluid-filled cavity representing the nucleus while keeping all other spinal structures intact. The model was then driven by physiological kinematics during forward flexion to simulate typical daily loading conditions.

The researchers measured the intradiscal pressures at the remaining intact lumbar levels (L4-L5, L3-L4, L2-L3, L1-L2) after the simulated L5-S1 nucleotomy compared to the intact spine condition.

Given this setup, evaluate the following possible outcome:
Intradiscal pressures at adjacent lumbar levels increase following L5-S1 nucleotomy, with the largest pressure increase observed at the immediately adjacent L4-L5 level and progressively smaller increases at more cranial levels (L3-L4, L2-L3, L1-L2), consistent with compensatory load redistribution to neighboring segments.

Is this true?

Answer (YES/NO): NO